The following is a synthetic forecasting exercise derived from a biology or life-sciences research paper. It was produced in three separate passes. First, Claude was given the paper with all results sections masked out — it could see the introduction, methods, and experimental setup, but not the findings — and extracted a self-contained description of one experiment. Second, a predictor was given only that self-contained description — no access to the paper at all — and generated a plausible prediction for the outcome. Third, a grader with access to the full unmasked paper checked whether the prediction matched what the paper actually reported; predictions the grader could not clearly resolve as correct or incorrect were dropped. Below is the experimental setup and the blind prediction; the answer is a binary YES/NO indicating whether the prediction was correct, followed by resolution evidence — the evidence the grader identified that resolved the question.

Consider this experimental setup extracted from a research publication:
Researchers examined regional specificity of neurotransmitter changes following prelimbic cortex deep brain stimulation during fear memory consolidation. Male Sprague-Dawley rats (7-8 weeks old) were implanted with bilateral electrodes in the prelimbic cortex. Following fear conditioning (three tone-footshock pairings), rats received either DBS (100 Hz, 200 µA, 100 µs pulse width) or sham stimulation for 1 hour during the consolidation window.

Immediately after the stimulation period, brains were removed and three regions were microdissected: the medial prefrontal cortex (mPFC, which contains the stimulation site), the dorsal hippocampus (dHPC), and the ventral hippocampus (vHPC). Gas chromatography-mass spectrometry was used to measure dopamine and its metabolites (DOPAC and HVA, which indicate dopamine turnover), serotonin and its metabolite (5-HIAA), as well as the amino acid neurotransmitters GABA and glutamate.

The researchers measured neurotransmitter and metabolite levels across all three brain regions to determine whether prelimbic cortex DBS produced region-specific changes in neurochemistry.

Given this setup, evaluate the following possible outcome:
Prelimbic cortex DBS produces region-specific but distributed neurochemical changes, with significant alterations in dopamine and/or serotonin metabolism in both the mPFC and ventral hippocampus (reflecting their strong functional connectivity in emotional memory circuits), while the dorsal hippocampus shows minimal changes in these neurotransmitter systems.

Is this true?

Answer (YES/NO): NO